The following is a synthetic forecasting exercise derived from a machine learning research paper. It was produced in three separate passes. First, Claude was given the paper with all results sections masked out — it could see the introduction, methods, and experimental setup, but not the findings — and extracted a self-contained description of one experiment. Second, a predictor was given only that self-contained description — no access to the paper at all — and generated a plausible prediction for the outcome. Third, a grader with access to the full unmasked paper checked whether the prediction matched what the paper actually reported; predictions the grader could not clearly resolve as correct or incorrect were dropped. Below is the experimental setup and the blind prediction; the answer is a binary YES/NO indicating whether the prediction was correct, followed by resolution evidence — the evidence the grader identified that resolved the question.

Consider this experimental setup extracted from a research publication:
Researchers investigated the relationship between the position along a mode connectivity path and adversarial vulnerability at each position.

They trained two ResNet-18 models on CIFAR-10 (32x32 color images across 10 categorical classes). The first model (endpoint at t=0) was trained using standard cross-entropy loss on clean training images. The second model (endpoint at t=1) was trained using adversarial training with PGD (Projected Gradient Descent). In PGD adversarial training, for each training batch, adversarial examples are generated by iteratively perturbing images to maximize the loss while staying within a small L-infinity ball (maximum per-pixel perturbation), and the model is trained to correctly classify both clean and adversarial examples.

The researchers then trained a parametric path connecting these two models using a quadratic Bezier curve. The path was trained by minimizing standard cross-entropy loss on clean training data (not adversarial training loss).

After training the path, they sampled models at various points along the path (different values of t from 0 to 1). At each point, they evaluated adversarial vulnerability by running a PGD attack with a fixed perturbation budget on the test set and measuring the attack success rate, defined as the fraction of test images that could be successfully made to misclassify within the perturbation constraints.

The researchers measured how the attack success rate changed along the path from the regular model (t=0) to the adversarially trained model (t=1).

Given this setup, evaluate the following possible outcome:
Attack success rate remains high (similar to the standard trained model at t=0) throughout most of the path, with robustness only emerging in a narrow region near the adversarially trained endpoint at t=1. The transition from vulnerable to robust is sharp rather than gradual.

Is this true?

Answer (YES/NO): NO